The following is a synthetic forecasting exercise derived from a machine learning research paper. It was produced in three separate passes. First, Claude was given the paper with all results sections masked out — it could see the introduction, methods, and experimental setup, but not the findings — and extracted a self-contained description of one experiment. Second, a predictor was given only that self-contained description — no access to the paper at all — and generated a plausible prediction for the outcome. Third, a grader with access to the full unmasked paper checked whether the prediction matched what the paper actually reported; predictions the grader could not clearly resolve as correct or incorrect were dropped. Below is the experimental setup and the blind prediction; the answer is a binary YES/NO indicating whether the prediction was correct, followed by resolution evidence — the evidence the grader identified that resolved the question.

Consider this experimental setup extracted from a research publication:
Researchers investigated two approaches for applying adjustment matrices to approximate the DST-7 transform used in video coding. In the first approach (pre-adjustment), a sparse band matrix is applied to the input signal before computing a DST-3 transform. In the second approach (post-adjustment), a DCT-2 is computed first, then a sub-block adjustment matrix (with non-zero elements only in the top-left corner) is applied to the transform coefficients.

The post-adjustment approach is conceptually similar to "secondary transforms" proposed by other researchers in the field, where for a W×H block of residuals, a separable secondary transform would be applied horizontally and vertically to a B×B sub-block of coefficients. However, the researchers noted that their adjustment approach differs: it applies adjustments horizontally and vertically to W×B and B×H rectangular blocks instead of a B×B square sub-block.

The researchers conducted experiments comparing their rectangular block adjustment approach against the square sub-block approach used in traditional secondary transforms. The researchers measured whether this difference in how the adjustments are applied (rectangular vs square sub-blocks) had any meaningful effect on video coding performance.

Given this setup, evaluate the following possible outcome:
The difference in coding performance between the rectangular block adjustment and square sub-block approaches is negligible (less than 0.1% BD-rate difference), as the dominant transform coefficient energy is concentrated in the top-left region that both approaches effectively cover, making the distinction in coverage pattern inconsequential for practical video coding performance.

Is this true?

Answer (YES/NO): NO